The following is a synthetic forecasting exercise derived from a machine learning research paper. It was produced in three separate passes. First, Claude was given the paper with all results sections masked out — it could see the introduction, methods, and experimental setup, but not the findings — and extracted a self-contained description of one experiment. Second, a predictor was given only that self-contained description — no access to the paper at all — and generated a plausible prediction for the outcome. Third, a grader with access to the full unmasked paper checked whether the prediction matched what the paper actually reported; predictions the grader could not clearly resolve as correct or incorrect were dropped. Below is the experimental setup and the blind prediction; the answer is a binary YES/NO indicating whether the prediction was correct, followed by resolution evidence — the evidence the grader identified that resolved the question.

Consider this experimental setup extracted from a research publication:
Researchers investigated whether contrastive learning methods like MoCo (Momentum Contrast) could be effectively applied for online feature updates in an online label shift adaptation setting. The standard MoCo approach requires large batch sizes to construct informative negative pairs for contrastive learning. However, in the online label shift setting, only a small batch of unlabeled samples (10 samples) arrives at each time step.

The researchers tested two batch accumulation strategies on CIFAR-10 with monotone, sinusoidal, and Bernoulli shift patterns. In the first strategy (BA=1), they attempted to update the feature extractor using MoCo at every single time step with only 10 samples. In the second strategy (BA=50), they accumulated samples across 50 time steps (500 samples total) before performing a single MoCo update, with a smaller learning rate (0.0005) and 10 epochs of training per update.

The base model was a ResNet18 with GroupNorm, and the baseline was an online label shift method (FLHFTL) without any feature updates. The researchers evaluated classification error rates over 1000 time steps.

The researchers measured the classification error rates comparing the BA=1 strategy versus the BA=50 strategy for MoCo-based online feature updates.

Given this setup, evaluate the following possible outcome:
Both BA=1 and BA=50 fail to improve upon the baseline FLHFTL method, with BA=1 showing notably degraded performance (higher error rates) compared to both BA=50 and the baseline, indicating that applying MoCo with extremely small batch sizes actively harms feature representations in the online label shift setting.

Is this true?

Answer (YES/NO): NO